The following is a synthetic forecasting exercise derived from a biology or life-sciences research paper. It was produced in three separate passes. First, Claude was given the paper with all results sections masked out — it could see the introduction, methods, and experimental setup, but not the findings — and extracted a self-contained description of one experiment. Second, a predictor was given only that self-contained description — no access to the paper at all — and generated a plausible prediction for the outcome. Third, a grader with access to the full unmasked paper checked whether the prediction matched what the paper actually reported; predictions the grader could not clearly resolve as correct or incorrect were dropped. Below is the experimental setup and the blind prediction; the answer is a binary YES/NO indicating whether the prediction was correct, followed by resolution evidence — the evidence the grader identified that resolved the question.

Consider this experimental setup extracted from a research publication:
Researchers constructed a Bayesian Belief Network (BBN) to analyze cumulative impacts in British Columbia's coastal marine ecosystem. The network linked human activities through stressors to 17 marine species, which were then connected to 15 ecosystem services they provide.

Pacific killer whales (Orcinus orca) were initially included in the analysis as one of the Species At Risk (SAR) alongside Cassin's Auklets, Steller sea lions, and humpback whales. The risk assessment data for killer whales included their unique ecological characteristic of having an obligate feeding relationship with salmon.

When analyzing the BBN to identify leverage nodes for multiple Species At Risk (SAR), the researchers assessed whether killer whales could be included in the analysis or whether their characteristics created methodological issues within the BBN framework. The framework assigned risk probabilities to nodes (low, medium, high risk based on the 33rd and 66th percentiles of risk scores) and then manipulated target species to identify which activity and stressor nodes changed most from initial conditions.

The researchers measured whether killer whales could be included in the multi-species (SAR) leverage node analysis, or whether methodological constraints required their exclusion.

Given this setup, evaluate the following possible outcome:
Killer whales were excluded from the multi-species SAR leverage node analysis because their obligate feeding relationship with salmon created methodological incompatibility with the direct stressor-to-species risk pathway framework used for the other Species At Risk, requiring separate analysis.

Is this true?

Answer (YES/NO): NO